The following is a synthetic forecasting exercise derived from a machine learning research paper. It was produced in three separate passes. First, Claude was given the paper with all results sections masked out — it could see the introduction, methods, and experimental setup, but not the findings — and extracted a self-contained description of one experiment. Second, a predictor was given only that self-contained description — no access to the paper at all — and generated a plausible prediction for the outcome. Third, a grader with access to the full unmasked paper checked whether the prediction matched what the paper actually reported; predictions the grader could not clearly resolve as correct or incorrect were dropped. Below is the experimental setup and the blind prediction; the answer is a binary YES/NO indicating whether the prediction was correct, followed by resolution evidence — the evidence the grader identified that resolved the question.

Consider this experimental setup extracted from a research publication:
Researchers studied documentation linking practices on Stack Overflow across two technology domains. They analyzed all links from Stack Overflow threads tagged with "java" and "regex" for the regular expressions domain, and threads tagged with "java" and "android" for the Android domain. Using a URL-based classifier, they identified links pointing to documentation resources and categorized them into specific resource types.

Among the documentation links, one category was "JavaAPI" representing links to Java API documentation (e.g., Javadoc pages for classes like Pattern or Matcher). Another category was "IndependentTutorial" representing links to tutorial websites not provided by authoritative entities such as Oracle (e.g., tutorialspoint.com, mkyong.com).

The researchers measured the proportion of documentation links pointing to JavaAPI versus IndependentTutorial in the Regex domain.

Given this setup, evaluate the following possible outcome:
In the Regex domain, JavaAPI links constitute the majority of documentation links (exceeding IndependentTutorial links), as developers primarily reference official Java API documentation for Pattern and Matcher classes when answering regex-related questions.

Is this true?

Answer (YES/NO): YES